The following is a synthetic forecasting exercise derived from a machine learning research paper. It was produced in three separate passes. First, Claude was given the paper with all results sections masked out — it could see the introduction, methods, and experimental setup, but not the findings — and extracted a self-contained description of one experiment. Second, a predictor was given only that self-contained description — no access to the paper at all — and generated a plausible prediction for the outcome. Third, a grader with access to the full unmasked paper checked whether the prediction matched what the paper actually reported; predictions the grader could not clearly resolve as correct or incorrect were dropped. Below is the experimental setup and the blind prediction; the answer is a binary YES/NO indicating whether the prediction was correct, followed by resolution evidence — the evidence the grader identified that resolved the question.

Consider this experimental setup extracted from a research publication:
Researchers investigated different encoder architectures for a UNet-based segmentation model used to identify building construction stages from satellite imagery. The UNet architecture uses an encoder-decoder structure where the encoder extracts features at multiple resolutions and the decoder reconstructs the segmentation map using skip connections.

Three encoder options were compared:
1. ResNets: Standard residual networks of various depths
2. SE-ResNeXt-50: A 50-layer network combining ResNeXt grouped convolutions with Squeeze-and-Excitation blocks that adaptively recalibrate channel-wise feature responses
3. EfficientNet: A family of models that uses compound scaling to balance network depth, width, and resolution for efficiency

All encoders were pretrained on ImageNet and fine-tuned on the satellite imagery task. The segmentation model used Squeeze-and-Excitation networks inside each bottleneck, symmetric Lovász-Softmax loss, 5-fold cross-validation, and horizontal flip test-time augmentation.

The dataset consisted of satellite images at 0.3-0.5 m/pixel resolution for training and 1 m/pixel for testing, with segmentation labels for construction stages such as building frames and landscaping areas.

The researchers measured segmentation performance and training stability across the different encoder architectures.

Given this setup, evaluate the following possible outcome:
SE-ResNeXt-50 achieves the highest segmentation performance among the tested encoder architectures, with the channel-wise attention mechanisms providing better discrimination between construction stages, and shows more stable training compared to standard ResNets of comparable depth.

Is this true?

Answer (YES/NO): NO